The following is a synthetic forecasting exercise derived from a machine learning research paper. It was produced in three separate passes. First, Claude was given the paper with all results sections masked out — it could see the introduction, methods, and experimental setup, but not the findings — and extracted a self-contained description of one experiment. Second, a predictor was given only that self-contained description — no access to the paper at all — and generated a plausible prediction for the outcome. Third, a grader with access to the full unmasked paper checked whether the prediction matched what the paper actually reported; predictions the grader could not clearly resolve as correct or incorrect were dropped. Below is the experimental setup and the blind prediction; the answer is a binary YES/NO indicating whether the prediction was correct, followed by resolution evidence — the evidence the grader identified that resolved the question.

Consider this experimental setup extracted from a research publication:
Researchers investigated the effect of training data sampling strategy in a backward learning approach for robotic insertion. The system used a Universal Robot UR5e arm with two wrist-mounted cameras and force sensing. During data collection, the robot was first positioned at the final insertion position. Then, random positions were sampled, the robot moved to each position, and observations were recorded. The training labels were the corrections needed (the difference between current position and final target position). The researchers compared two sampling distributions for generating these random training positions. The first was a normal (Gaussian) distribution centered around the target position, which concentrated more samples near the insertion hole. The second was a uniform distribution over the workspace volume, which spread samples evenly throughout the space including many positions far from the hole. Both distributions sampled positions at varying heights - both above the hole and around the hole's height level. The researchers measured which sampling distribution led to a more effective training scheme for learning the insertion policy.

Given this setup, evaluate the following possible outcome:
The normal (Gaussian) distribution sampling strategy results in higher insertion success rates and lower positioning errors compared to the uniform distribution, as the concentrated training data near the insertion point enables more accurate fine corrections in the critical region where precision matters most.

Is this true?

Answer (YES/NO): YES